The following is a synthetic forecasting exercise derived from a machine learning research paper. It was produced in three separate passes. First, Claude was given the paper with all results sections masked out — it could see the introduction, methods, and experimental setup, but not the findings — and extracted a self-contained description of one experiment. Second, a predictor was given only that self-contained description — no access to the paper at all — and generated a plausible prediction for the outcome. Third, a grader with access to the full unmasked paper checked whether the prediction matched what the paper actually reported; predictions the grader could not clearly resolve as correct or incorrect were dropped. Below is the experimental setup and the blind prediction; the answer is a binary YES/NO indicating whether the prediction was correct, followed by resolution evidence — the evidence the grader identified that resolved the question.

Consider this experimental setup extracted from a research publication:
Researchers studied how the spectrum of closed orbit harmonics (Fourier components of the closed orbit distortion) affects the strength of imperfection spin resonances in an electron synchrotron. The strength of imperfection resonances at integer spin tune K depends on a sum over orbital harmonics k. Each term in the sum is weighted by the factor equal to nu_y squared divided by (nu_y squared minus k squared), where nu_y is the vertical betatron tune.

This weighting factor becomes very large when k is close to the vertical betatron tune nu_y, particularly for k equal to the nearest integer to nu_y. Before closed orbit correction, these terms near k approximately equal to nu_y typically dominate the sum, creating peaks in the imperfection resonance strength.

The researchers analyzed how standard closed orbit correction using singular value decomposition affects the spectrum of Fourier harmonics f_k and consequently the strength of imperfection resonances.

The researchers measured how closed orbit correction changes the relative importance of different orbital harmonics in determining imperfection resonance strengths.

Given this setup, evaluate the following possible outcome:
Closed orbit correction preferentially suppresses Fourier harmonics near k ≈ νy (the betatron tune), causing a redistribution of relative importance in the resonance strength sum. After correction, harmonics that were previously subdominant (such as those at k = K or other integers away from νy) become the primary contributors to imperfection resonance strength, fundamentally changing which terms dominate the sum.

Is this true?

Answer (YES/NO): NO